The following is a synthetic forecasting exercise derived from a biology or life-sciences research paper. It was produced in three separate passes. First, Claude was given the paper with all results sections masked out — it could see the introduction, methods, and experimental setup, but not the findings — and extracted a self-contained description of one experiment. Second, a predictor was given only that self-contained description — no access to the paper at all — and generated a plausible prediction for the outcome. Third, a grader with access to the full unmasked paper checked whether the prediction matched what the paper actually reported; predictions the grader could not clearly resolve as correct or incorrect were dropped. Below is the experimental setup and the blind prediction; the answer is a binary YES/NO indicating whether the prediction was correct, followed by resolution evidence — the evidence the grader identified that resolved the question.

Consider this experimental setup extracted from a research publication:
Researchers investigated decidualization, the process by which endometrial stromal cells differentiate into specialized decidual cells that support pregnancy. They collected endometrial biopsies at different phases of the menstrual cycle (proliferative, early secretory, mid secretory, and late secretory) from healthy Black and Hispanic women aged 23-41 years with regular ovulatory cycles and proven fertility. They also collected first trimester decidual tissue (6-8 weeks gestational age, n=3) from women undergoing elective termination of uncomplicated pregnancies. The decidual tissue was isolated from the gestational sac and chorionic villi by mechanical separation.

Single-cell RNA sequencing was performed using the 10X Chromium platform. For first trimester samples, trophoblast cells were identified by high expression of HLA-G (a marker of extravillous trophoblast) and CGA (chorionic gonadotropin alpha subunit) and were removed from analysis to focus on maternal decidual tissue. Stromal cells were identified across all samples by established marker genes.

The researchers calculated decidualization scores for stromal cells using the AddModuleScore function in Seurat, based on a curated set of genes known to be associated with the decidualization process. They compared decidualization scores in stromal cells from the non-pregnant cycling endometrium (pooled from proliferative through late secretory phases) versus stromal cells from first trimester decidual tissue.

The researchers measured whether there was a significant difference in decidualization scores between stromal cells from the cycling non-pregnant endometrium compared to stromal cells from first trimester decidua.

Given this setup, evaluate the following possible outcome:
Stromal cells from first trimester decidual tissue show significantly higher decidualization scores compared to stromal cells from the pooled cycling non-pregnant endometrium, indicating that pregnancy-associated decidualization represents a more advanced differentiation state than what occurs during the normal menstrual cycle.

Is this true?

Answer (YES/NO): YES